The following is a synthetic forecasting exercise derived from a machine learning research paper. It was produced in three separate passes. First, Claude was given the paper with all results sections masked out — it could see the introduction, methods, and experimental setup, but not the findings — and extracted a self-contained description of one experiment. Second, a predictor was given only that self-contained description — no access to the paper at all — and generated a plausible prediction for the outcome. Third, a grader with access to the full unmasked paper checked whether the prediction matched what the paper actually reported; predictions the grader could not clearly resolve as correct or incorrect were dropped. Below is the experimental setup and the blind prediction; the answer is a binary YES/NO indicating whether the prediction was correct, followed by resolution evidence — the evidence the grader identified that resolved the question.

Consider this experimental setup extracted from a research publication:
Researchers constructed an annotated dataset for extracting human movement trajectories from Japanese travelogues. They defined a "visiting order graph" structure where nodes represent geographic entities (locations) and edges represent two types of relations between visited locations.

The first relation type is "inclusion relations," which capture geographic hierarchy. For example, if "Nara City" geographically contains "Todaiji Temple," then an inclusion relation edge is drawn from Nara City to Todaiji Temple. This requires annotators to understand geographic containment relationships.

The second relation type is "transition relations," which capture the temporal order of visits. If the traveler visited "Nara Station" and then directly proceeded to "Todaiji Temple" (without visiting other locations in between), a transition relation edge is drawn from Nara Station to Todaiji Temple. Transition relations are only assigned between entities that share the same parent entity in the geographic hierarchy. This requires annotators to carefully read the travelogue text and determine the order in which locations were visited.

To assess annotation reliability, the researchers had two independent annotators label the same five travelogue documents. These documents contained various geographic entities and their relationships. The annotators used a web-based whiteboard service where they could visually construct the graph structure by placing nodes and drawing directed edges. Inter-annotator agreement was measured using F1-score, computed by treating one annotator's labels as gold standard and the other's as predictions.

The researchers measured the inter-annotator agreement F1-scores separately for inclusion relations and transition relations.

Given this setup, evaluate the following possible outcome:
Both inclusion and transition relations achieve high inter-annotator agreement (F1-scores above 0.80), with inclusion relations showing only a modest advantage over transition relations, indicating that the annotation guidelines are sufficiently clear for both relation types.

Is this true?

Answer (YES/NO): NO